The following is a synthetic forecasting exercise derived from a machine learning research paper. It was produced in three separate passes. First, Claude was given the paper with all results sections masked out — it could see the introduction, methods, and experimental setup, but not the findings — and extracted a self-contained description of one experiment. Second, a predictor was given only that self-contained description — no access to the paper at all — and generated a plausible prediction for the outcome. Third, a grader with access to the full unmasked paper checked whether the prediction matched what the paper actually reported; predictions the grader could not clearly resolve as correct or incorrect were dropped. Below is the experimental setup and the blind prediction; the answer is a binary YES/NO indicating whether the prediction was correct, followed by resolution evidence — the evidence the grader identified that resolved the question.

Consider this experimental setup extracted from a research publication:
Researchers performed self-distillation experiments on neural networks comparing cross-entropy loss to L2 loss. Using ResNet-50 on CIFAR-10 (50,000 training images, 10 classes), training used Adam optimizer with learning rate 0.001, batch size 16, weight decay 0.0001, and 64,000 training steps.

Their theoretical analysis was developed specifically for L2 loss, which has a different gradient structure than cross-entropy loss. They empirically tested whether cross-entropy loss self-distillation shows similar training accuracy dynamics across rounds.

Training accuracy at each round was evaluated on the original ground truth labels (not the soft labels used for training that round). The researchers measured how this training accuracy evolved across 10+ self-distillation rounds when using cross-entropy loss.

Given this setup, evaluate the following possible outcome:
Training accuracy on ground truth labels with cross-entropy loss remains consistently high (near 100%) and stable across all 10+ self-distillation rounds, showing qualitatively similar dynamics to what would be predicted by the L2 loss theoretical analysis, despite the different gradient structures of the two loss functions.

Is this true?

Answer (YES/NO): NO